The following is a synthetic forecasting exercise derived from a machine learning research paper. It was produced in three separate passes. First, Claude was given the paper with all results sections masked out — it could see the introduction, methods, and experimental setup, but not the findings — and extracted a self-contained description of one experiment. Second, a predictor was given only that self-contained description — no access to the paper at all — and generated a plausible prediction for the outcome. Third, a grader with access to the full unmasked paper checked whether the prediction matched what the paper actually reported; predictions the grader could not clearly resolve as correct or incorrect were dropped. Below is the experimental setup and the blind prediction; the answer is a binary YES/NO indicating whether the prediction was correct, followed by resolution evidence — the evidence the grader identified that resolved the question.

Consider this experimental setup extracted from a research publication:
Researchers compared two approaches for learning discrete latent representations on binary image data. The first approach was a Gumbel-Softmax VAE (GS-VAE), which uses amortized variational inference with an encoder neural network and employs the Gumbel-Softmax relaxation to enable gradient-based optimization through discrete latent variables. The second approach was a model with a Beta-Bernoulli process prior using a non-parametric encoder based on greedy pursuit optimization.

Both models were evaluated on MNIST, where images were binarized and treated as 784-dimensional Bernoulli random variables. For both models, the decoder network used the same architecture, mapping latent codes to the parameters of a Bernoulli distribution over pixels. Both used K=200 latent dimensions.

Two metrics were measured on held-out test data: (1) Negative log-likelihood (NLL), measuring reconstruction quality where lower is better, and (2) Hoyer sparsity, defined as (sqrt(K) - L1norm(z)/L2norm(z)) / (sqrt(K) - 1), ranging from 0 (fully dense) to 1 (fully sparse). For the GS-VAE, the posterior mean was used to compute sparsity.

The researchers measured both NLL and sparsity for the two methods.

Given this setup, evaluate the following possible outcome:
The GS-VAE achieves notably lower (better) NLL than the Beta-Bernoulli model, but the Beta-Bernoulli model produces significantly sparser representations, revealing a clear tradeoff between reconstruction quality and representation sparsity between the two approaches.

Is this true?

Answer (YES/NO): NO